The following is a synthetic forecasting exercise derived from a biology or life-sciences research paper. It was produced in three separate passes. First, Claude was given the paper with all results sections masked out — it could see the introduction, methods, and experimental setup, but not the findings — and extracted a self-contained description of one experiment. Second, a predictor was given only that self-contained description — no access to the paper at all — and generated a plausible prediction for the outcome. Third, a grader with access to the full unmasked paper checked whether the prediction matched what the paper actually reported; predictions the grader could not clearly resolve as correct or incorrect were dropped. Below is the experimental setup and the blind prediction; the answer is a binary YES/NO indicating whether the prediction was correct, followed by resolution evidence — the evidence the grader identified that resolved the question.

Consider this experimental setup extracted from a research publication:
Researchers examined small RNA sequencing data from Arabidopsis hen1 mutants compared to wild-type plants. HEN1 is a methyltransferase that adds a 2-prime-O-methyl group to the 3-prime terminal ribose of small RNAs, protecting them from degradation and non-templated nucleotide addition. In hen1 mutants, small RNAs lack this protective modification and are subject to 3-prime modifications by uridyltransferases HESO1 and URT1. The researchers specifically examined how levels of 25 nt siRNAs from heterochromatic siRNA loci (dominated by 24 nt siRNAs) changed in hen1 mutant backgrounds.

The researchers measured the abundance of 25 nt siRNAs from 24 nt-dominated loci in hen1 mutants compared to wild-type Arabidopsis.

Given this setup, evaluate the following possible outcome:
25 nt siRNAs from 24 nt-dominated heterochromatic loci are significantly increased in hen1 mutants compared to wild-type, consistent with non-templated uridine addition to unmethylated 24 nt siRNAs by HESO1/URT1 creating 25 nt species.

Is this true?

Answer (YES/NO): YES